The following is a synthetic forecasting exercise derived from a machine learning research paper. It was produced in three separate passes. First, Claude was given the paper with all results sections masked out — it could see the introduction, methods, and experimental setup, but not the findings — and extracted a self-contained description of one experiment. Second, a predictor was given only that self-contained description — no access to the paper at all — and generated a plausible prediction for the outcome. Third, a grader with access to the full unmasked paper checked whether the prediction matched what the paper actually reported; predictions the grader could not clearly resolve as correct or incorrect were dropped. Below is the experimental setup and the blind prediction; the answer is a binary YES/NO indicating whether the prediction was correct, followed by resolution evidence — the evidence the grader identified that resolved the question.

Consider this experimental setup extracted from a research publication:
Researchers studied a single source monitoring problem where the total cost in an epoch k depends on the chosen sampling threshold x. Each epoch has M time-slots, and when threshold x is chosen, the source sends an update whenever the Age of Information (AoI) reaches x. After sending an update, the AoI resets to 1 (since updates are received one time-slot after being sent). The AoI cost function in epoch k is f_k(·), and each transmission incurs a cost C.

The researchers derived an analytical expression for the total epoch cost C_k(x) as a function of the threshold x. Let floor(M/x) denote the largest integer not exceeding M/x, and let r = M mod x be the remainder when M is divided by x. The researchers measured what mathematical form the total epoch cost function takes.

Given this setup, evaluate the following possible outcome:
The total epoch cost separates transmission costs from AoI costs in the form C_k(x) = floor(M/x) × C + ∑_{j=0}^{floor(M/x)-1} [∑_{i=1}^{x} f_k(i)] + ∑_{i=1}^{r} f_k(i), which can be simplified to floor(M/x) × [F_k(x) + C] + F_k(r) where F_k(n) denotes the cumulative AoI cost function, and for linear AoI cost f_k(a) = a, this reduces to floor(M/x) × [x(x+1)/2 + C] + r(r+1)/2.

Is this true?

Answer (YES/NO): NO